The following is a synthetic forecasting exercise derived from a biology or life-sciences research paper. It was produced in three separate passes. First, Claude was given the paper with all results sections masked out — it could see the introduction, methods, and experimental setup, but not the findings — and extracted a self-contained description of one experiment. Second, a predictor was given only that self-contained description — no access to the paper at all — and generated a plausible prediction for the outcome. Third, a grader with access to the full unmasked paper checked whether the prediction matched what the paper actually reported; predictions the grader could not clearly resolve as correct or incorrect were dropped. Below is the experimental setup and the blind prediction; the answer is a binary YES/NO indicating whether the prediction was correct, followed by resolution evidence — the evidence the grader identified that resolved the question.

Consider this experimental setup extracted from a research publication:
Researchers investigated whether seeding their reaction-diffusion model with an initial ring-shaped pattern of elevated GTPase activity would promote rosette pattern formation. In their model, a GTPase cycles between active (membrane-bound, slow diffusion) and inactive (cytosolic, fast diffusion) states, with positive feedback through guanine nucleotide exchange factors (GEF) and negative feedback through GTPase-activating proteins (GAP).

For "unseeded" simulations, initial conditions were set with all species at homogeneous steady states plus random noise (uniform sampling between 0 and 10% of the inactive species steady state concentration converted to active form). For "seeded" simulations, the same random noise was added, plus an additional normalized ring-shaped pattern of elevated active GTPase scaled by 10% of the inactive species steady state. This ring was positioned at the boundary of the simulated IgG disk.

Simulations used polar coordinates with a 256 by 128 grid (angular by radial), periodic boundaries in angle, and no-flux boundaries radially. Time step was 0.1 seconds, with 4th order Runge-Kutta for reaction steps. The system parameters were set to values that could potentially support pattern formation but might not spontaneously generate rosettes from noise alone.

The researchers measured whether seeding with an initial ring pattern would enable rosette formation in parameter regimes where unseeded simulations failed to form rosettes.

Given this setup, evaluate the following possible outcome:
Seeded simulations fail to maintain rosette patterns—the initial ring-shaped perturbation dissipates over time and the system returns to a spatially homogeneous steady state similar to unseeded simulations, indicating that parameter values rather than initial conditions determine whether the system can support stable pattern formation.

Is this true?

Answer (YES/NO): NO